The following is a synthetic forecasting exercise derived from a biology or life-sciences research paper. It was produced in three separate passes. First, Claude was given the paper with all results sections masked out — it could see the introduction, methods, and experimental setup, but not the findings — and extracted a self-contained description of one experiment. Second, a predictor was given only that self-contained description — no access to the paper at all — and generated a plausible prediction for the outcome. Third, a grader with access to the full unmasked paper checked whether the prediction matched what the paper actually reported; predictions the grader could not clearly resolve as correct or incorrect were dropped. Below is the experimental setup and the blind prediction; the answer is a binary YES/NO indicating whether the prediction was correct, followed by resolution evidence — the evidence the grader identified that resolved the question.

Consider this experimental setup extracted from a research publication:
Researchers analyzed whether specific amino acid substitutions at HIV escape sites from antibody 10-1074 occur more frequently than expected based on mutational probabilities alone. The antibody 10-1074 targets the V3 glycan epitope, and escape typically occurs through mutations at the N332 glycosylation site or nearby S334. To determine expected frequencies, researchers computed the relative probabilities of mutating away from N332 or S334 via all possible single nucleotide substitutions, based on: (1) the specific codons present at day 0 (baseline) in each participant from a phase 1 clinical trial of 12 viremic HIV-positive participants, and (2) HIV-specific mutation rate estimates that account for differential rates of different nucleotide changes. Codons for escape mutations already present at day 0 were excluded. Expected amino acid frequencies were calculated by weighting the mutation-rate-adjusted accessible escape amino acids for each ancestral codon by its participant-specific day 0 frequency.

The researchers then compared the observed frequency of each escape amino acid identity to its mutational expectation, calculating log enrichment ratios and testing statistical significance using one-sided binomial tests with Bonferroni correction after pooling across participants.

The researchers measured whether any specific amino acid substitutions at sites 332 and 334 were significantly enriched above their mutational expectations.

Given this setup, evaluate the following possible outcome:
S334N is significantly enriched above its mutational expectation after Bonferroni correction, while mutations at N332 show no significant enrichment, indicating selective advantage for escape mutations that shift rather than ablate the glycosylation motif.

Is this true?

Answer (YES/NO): NO